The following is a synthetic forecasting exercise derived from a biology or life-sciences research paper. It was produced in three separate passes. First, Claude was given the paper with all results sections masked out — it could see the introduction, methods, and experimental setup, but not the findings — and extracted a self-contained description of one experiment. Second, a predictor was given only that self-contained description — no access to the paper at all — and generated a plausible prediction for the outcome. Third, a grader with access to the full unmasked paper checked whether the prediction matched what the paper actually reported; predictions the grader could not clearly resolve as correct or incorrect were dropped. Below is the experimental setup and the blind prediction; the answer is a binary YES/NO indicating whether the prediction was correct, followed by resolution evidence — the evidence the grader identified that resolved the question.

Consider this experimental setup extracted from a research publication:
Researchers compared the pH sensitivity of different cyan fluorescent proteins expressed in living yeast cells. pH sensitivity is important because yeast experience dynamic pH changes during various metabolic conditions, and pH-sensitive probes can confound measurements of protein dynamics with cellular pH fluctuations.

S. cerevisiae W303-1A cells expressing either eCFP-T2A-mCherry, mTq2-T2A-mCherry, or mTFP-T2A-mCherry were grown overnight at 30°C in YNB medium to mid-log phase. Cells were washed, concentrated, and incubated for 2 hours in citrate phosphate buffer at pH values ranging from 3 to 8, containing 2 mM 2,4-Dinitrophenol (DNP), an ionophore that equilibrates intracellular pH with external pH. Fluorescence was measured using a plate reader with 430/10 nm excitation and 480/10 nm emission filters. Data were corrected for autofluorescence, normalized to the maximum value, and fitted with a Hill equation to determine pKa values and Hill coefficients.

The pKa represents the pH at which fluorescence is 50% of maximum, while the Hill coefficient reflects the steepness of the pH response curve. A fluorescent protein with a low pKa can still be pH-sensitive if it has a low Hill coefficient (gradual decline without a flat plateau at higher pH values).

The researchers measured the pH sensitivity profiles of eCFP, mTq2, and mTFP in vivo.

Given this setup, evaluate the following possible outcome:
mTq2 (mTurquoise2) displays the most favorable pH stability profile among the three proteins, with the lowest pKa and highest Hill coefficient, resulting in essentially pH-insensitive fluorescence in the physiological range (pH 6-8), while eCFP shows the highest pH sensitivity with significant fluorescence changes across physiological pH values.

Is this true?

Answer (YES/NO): NO